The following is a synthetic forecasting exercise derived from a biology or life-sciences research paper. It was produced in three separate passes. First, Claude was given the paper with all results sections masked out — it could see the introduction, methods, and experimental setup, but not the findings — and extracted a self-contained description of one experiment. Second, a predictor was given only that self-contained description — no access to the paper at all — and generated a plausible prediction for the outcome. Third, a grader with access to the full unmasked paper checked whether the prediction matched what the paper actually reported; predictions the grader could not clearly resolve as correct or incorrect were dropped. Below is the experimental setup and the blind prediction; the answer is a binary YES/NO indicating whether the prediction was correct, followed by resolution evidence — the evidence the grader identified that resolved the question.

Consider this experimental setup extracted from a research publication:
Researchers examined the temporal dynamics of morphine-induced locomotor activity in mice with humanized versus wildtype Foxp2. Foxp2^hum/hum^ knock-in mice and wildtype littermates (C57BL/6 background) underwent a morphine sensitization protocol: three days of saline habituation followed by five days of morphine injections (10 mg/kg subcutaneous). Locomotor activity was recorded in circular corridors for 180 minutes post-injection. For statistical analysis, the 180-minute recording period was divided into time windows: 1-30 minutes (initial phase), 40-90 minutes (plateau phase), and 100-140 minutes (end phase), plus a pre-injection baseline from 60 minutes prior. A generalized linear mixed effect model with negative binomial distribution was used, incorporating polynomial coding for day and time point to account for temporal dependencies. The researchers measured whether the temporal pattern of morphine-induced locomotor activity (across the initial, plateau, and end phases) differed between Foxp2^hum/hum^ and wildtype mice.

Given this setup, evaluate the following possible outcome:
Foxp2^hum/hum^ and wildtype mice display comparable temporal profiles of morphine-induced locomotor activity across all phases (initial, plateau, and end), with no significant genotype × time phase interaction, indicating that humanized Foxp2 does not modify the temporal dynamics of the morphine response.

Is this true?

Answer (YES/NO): NO